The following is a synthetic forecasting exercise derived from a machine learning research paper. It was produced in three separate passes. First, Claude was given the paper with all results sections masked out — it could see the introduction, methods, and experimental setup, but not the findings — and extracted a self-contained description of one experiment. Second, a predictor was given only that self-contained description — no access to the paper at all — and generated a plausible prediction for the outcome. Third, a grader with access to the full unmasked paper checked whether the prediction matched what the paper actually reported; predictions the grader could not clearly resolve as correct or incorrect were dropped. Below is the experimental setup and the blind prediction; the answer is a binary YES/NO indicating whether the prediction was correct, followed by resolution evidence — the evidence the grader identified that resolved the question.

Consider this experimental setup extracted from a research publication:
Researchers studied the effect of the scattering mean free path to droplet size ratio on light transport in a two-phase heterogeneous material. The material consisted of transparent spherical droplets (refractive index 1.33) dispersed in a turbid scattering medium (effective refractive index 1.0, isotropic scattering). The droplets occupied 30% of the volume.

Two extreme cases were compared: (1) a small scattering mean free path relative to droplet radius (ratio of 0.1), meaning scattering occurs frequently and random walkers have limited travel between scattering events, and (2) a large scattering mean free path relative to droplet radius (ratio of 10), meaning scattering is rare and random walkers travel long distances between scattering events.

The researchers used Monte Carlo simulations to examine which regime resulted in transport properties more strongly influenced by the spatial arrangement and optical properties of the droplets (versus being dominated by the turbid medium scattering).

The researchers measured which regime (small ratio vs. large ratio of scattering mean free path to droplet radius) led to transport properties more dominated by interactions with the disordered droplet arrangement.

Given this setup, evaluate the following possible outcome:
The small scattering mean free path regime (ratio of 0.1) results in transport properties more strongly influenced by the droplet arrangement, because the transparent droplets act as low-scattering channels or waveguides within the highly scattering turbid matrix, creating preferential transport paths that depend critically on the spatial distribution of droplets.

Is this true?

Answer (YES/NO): NO